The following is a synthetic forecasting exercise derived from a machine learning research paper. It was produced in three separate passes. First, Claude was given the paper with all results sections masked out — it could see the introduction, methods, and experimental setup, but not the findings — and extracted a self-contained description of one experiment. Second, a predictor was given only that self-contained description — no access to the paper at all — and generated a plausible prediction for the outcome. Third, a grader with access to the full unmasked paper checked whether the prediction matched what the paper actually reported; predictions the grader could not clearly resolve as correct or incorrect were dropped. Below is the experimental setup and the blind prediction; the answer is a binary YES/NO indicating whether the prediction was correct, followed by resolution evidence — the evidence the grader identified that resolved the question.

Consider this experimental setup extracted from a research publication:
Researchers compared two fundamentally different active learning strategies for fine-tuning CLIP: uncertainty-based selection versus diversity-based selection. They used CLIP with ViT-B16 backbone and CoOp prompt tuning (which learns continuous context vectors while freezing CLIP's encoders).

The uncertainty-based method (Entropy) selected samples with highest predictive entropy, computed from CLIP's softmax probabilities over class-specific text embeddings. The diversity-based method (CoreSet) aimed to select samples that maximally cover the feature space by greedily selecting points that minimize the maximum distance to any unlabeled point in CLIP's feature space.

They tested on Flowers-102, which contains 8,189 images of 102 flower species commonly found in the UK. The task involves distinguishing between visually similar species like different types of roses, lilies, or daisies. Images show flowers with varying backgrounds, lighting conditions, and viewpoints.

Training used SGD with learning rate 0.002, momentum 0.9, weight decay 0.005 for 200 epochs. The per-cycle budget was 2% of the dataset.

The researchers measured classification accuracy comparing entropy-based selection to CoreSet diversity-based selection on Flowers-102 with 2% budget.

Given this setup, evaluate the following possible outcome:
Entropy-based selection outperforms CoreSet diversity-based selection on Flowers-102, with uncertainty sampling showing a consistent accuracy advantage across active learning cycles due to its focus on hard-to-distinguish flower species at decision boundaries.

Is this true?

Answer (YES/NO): YES